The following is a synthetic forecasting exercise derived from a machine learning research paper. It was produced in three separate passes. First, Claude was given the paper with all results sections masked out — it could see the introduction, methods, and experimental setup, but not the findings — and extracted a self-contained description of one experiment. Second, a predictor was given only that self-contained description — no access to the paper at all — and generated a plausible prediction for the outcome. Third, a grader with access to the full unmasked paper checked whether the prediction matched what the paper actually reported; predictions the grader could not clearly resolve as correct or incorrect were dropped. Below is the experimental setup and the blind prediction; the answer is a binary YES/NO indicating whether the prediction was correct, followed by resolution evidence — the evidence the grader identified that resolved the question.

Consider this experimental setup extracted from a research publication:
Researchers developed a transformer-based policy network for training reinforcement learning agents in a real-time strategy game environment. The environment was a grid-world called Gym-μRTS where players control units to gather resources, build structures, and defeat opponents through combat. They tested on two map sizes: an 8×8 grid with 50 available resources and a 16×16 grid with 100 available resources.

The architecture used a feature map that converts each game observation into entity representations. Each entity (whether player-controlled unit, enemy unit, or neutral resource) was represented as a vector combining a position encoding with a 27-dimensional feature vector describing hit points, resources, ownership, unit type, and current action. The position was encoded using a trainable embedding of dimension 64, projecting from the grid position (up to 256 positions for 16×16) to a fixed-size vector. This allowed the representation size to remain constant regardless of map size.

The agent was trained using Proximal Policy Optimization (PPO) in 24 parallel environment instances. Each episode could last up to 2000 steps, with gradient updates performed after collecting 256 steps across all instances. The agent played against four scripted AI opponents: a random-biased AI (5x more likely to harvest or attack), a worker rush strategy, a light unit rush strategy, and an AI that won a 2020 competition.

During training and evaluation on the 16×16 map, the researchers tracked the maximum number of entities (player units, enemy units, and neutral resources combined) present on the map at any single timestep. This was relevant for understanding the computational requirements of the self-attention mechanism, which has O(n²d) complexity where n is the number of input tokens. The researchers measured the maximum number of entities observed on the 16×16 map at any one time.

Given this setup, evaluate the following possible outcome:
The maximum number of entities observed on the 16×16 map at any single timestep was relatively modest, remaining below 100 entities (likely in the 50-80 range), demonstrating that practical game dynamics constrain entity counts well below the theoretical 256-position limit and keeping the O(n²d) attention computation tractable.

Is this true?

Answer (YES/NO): NO